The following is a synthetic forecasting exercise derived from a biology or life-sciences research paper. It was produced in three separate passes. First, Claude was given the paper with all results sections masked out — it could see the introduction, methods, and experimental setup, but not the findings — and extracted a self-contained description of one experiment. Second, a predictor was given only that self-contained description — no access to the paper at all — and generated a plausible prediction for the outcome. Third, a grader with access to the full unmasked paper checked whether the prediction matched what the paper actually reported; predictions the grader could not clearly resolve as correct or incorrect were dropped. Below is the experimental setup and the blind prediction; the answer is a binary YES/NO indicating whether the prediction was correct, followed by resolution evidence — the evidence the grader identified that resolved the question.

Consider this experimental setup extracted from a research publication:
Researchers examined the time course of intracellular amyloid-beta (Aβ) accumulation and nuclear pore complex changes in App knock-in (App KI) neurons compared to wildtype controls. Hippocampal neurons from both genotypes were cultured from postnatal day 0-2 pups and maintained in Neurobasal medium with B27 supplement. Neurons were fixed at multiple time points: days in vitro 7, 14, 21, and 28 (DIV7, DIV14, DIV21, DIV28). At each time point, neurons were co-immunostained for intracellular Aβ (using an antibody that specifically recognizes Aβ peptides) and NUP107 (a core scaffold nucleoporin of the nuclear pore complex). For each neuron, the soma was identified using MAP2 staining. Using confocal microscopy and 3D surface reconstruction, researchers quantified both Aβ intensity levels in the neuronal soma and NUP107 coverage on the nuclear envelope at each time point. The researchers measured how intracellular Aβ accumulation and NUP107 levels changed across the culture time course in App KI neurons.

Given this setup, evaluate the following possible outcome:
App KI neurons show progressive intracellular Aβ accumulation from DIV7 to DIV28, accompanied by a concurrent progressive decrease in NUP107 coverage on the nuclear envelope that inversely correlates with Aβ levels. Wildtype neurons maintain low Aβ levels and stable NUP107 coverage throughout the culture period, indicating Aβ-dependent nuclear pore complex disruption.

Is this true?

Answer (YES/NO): NO